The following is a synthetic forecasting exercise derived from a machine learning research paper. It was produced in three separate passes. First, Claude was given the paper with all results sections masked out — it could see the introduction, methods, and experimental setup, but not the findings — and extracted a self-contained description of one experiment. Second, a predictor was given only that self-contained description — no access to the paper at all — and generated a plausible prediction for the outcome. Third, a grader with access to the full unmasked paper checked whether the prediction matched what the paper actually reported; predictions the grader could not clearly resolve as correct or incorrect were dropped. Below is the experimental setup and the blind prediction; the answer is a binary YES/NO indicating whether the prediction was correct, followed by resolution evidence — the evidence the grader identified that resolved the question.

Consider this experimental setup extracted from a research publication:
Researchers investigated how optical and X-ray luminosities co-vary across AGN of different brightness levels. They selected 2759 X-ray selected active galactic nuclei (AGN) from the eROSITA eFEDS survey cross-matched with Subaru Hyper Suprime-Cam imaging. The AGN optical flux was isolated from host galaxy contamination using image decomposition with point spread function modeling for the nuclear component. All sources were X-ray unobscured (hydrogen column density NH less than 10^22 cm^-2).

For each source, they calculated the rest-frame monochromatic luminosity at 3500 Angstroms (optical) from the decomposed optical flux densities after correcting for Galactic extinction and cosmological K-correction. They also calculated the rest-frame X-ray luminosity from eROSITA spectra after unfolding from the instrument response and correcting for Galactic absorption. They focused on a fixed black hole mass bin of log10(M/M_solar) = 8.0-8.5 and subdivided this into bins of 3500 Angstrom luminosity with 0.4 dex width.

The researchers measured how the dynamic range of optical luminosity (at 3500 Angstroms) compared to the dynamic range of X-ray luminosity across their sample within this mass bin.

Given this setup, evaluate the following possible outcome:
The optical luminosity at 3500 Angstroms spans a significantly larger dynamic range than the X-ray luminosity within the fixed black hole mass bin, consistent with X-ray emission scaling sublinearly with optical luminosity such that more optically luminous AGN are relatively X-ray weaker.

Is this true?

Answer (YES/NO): YES